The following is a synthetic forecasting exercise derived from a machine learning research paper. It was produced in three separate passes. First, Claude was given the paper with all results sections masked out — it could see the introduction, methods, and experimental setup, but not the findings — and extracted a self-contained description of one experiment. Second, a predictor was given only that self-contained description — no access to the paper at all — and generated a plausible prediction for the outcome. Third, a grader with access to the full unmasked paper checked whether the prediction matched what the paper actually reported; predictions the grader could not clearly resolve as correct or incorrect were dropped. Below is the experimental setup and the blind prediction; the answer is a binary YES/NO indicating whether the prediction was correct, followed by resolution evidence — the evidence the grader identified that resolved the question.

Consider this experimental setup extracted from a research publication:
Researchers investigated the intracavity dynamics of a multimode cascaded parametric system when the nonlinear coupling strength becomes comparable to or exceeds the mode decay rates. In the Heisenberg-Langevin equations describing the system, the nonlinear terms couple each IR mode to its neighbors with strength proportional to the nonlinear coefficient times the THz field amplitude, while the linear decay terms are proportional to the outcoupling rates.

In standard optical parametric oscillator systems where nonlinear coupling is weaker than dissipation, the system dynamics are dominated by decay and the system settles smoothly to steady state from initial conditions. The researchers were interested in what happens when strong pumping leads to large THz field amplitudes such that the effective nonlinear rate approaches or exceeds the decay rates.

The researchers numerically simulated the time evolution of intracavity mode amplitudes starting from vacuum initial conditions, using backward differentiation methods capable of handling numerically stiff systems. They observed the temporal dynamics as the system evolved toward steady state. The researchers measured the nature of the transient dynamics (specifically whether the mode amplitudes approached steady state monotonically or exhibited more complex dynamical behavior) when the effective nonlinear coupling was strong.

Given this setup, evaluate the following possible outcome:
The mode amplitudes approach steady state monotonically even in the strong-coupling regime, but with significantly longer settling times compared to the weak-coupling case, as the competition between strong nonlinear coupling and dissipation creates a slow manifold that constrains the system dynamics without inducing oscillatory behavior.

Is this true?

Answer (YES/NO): NO